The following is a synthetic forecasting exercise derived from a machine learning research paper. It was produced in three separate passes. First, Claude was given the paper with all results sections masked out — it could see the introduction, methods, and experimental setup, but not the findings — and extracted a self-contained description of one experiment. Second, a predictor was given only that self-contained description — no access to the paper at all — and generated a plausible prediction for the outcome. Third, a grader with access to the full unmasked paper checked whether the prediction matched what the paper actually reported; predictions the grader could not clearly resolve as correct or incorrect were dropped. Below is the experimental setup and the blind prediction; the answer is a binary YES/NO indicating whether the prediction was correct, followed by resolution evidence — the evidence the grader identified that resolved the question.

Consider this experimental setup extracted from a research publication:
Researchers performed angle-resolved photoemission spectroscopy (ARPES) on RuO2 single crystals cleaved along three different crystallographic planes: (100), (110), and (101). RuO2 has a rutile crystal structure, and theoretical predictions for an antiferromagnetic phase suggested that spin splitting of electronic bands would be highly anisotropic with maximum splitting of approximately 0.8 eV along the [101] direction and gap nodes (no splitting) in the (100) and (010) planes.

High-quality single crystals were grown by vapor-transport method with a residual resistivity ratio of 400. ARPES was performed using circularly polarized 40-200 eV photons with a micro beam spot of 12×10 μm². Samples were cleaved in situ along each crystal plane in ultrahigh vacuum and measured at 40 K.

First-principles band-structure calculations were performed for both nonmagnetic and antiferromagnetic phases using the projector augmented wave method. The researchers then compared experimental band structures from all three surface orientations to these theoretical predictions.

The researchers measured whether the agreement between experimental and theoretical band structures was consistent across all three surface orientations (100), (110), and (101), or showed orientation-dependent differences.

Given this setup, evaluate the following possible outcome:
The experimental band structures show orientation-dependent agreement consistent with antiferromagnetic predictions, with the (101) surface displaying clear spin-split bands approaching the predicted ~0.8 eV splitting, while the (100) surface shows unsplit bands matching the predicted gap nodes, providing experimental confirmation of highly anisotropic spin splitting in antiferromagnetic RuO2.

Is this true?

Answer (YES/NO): NO